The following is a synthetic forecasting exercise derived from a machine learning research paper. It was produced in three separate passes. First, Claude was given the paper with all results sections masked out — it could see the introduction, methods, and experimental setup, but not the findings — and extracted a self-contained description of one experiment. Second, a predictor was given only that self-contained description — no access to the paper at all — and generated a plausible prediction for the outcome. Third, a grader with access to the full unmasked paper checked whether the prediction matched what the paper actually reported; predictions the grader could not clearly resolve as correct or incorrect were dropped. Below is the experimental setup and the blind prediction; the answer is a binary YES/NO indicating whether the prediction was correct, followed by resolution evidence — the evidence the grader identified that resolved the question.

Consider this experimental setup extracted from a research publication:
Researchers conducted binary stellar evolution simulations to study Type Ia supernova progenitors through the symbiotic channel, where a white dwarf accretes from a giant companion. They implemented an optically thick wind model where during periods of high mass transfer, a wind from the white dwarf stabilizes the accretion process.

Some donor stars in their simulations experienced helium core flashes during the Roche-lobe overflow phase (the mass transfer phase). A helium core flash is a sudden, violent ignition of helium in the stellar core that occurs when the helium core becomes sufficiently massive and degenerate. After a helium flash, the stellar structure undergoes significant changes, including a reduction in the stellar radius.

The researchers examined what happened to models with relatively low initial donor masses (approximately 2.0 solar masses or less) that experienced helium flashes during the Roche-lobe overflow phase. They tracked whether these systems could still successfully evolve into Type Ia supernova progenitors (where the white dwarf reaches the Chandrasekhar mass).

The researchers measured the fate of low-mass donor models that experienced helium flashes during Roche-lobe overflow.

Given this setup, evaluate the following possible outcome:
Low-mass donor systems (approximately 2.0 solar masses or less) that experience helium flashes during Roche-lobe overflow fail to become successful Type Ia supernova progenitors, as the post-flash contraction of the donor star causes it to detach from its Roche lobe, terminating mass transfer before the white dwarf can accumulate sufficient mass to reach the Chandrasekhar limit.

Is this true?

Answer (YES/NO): NO